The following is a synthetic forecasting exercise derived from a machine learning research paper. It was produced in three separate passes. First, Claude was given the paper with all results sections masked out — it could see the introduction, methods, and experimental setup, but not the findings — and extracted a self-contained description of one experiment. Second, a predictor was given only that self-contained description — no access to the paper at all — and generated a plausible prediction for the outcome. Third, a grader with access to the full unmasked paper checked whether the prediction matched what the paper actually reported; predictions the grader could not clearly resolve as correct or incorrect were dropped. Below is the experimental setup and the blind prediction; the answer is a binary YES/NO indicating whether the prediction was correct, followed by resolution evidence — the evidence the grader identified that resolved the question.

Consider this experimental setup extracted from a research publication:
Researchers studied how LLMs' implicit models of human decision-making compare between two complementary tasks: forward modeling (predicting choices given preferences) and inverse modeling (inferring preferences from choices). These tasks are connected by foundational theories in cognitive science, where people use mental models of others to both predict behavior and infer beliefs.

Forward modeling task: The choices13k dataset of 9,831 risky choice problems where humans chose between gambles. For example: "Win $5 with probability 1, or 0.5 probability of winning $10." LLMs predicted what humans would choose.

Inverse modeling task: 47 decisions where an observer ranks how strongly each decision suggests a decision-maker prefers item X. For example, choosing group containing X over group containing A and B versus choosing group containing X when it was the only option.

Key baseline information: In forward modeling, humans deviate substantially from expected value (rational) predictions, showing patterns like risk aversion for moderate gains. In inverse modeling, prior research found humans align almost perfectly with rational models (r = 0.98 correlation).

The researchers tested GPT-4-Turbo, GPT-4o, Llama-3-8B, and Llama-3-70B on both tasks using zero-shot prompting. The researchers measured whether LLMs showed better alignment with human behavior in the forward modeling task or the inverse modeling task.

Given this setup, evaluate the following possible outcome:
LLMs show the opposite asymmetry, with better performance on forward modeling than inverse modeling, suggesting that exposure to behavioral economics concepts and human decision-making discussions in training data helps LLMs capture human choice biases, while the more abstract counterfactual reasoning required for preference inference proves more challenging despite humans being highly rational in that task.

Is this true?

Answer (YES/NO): NO